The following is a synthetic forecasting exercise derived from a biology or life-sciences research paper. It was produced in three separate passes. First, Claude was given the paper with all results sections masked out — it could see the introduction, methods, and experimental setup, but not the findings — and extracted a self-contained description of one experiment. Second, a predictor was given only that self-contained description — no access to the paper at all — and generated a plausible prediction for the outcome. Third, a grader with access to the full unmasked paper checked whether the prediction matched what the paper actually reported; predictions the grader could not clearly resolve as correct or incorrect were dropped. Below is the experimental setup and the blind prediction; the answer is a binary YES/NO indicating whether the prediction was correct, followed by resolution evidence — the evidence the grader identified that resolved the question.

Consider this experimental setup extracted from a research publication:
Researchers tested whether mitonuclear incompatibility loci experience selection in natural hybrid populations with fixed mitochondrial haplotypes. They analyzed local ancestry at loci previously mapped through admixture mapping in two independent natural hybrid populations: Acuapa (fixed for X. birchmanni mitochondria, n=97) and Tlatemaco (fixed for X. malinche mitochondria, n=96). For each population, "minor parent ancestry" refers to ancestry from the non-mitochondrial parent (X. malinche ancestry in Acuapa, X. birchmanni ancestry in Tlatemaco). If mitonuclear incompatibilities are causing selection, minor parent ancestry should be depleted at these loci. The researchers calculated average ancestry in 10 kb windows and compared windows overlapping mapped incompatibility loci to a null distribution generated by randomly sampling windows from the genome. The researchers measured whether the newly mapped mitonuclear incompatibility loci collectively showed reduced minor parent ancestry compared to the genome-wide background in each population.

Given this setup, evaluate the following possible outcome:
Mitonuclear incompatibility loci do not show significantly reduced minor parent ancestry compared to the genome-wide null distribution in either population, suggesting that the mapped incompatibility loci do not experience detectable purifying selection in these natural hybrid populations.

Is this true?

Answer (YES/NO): NO